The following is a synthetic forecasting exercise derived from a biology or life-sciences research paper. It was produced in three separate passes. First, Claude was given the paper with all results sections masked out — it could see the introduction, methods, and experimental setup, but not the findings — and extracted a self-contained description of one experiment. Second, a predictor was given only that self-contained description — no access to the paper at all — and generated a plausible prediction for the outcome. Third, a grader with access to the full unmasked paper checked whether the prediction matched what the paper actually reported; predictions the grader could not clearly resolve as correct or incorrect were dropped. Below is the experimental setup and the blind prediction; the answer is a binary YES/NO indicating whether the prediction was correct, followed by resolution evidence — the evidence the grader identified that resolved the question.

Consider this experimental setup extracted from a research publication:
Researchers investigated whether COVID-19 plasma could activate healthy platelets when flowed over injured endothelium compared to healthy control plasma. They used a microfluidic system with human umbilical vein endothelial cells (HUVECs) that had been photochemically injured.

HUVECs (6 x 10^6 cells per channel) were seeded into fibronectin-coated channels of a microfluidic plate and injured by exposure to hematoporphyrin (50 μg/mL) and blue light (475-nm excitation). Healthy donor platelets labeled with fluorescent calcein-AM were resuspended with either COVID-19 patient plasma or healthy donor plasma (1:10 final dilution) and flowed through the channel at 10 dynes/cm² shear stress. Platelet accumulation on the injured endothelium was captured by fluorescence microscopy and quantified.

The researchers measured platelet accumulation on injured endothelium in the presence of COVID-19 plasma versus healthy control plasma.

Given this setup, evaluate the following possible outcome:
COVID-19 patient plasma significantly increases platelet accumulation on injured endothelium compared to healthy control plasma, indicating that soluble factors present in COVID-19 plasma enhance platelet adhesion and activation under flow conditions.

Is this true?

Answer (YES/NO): YES